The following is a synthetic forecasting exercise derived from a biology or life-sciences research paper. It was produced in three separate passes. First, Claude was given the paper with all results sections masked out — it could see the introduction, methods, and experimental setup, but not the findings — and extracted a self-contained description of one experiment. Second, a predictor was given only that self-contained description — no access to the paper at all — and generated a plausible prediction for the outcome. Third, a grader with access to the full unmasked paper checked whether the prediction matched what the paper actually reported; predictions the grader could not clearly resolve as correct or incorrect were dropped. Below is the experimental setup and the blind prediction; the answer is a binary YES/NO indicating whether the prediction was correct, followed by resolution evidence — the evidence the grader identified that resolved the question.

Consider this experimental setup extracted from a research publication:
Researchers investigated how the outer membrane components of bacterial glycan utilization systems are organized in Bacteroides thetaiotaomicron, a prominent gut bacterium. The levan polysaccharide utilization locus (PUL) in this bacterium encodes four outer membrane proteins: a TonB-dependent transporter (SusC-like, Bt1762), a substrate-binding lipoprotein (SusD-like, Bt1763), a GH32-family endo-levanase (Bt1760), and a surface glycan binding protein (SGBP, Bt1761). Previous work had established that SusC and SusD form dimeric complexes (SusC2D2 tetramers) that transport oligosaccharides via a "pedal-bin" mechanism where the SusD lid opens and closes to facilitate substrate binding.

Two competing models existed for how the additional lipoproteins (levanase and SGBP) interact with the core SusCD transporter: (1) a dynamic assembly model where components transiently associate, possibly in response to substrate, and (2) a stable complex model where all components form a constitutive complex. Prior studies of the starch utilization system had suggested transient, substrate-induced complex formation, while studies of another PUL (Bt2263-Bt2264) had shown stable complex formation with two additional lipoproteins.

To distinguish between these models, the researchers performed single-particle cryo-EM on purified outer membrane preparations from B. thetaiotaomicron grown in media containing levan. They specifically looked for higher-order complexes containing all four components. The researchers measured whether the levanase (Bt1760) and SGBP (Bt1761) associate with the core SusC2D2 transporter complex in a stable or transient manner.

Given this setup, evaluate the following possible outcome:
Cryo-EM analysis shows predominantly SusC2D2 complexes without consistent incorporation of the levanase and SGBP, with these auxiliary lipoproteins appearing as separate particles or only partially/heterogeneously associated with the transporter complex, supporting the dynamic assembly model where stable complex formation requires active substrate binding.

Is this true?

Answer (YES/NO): NO